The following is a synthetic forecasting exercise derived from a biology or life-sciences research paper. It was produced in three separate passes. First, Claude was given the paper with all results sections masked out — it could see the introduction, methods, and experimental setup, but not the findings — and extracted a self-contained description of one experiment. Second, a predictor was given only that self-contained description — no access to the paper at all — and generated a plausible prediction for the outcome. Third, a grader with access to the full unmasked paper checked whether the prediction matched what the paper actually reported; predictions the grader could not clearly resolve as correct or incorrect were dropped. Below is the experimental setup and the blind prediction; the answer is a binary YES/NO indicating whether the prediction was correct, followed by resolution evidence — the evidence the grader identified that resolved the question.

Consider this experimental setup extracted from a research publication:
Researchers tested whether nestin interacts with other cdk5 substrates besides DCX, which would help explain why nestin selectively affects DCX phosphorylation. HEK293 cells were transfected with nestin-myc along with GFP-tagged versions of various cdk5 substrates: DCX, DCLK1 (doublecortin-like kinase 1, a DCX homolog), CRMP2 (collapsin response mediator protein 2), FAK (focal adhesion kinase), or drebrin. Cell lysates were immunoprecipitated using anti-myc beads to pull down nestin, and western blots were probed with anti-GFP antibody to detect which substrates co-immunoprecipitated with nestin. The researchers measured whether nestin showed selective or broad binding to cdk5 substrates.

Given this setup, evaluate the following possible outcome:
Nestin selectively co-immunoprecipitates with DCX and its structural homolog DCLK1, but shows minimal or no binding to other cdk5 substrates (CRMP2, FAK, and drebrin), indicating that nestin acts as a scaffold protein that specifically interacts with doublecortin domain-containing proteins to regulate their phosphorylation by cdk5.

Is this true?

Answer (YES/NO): NO